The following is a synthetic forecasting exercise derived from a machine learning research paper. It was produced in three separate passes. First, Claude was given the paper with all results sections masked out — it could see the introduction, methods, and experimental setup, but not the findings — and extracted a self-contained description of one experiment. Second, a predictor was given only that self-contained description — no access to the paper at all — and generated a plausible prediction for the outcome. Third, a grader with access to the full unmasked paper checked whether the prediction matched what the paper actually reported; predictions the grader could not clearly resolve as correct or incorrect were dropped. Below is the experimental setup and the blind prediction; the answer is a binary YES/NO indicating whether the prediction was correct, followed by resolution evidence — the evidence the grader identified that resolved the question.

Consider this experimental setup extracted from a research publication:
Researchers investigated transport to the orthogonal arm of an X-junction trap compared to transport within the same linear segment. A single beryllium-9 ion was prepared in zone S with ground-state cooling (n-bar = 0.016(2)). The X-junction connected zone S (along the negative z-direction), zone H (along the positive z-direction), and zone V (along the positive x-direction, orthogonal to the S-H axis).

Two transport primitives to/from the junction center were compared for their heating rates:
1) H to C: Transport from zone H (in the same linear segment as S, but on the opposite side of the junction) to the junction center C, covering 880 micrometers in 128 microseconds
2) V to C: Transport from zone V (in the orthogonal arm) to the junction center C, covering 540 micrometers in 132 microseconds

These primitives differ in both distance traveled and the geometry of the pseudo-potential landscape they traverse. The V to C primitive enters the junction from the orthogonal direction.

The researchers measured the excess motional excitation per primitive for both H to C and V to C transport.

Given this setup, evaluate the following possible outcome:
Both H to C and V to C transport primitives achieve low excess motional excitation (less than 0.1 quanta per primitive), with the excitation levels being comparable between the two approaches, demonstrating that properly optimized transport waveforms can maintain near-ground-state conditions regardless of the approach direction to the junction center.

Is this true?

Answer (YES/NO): NO